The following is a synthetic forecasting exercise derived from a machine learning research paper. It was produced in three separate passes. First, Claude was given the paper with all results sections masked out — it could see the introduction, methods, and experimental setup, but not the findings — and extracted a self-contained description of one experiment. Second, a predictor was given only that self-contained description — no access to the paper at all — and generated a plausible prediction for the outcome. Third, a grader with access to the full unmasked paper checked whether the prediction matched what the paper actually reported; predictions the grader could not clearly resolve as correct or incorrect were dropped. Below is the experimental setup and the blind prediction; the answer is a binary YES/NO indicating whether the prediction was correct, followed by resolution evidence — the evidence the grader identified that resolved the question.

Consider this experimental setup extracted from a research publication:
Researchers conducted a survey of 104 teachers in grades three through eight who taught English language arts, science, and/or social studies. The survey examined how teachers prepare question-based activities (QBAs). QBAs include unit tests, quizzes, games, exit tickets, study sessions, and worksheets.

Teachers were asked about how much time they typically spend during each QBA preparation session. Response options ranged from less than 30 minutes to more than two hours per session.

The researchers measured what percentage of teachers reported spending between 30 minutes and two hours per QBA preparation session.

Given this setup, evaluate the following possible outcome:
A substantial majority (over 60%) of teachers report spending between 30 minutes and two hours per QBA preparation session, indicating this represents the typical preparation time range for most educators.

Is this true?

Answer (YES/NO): YES